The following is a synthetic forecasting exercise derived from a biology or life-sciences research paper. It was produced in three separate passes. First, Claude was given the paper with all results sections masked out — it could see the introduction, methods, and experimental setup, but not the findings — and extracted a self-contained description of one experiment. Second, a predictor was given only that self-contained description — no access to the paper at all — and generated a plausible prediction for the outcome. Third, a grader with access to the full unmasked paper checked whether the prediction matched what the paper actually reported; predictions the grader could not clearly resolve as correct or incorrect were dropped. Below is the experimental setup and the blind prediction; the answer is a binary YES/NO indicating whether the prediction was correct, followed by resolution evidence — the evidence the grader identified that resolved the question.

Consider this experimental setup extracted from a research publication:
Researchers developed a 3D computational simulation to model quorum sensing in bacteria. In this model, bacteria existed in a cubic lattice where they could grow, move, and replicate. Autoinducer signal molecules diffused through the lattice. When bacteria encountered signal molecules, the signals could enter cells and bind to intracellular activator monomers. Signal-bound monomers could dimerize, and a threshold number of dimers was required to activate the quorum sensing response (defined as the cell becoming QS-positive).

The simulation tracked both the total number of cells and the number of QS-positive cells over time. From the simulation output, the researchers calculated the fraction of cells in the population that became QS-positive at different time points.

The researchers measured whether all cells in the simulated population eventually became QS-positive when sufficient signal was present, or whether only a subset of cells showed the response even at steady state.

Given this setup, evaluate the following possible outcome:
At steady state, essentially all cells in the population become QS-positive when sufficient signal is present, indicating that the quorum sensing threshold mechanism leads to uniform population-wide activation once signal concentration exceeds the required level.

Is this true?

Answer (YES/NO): YES